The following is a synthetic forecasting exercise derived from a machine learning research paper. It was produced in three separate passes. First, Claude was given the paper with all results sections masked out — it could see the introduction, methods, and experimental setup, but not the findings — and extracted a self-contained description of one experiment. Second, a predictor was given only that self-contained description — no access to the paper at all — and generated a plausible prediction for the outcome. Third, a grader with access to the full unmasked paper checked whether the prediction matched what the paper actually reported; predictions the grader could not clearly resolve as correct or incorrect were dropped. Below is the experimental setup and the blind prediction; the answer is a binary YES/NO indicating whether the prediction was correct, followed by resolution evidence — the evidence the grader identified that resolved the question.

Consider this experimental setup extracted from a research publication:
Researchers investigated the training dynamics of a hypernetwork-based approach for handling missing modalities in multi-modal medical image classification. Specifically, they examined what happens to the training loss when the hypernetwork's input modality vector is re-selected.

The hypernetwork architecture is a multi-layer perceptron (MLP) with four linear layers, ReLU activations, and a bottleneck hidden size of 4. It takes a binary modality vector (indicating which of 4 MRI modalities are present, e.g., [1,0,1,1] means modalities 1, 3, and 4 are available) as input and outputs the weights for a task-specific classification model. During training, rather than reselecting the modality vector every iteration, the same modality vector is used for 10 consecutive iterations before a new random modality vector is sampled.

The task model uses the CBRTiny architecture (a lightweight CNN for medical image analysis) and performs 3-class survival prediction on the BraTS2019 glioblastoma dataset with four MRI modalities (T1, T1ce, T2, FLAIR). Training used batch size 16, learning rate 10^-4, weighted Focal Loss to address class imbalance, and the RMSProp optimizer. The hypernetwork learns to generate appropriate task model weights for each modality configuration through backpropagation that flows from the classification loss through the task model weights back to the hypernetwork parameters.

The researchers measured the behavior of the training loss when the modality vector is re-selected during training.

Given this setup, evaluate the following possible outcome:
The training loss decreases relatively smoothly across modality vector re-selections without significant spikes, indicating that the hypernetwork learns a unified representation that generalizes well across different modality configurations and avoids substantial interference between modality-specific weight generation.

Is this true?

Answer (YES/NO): NO